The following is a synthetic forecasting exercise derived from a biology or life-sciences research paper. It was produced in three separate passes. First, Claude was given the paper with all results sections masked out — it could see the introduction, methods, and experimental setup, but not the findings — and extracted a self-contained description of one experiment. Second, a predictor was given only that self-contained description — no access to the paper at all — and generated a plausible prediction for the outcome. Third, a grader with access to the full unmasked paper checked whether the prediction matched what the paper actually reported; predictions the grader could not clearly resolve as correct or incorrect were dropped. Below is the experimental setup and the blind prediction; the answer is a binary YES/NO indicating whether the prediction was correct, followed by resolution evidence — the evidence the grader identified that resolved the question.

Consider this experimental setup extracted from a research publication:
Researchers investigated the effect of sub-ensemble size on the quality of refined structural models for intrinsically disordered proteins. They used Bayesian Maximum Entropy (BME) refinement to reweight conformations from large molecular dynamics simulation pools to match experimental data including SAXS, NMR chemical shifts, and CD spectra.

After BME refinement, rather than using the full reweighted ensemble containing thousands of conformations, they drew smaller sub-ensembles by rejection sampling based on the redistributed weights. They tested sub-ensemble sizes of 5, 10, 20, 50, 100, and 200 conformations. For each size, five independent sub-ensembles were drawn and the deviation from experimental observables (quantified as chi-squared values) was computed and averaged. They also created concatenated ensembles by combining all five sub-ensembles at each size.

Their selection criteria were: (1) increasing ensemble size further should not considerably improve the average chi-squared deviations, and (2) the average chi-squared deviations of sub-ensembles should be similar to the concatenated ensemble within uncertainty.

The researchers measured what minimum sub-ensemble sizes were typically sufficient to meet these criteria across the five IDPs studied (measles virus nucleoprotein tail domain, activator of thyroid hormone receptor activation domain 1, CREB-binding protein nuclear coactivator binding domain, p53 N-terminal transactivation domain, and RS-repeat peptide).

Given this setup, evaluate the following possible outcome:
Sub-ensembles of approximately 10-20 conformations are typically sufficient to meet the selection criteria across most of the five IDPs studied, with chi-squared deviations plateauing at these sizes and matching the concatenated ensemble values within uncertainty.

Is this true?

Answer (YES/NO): NO